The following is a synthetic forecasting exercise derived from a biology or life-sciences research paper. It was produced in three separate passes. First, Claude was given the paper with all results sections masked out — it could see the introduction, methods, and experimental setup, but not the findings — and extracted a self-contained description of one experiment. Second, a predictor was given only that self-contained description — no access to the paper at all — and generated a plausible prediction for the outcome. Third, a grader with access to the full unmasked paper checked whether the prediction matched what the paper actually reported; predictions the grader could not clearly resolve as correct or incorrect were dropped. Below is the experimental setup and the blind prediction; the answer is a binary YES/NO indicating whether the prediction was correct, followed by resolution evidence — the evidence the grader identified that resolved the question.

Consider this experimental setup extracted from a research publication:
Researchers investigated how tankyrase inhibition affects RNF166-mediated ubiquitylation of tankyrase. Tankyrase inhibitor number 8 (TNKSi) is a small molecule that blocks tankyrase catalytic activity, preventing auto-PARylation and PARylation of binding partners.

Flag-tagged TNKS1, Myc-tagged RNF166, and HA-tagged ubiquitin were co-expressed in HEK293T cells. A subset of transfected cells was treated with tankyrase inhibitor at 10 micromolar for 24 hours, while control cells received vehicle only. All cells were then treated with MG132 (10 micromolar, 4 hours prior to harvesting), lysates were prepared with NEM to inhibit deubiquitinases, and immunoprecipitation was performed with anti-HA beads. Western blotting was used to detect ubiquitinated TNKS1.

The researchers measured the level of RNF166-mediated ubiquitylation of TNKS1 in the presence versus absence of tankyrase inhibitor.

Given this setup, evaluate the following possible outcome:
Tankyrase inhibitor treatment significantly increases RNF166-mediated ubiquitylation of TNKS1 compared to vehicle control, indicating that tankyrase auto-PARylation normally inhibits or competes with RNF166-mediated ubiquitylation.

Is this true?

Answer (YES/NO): NO